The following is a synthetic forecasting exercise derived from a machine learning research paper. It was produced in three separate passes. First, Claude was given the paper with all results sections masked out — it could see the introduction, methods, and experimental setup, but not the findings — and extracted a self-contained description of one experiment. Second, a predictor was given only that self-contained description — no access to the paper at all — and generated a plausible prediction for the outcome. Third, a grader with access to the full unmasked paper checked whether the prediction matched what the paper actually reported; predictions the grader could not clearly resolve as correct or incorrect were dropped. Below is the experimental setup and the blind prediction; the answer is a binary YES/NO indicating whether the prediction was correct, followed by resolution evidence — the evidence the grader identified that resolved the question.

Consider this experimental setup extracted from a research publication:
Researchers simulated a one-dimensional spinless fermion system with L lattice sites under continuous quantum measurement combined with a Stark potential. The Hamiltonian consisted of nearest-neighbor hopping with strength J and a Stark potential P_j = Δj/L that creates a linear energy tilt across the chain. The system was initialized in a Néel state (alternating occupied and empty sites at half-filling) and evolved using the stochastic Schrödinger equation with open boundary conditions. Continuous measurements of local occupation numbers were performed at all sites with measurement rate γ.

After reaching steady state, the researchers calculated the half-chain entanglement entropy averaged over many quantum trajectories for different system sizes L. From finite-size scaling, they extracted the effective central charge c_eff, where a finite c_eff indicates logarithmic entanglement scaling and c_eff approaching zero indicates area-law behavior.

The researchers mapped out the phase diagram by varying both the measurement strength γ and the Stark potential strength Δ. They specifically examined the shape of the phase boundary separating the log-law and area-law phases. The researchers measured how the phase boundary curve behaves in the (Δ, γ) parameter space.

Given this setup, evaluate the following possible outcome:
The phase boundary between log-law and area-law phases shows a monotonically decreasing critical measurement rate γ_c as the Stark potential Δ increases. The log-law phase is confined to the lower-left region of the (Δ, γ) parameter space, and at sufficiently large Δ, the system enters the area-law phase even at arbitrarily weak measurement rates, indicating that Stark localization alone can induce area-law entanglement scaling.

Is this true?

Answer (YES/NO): YES